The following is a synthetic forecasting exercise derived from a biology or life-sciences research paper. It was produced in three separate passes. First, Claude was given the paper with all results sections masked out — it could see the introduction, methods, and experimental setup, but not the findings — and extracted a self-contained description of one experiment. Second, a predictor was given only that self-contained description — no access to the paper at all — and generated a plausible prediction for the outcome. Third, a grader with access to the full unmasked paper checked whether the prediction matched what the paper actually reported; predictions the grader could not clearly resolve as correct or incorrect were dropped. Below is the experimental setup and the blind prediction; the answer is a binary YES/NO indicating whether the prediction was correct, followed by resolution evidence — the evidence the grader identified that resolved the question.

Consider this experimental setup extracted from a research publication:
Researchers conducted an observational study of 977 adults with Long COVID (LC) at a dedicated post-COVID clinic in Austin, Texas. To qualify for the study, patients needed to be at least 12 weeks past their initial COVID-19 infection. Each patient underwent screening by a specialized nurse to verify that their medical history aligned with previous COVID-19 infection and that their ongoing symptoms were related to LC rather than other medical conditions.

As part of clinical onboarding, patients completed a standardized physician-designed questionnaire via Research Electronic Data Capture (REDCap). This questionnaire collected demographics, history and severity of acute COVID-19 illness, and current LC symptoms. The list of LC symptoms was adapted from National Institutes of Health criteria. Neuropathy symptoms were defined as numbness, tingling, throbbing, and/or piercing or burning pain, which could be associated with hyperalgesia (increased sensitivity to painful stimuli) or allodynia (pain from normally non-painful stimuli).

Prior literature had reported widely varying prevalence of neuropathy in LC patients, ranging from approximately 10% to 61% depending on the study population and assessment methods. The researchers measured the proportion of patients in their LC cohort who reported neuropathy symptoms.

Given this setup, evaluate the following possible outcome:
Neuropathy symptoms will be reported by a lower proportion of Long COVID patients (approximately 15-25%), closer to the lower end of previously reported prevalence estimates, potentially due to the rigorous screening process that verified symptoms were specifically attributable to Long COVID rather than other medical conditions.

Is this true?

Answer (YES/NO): NO